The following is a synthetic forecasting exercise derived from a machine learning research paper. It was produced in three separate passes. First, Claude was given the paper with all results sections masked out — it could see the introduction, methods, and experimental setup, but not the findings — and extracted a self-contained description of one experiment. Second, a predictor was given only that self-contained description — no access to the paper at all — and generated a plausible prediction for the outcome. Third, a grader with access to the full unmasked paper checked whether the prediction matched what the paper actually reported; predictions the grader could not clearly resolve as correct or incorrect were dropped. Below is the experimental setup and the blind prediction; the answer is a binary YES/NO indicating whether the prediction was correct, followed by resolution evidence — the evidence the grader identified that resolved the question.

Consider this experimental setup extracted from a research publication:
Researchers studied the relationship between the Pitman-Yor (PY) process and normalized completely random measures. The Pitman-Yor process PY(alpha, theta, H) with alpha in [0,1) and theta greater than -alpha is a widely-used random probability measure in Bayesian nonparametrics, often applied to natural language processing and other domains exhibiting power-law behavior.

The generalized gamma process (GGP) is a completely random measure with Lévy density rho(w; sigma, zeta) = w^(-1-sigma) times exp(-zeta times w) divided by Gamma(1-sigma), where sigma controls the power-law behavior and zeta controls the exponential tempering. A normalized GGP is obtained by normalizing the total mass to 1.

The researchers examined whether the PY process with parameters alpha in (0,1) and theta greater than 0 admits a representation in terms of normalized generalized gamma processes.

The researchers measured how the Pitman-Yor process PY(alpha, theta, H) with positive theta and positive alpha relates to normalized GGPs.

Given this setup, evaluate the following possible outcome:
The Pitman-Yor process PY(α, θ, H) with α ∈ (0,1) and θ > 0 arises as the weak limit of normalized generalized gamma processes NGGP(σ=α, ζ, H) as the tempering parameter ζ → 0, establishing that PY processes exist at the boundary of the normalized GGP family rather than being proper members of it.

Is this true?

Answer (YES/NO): NO